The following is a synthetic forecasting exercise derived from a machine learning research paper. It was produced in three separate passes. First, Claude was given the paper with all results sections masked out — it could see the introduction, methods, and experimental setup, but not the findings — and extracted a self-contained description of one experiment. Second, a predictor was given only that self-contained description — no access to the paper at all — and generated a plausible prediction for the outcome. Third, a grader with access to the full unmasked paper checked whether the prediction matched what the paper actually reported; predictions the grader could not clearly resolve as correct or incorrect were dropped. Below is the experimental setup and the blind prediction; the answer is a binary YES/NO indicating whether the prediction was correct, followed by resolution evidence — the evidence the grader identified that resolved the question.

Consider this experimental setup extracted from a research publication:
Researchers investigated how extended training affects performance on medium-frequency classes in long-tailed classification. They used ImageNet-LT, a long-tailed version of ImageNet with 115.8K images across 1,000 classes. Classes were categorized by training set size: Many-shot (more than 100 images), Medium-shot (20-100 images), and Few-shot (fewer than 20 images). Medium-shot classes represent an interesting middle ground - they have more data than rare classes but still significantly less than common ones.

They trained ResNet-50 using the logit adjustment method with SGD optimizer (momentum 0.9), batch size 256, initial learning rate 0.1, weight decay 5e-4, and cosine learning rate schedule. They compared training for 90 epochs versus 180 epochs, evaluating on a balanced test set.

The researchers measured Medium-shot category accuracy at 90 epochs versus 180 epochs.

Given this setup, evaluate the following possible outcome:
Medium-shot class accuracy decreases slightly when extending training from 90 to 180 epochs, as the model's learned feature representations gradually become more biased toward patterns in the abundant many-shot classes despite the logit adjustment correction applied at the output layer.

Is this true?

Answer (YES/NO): YES